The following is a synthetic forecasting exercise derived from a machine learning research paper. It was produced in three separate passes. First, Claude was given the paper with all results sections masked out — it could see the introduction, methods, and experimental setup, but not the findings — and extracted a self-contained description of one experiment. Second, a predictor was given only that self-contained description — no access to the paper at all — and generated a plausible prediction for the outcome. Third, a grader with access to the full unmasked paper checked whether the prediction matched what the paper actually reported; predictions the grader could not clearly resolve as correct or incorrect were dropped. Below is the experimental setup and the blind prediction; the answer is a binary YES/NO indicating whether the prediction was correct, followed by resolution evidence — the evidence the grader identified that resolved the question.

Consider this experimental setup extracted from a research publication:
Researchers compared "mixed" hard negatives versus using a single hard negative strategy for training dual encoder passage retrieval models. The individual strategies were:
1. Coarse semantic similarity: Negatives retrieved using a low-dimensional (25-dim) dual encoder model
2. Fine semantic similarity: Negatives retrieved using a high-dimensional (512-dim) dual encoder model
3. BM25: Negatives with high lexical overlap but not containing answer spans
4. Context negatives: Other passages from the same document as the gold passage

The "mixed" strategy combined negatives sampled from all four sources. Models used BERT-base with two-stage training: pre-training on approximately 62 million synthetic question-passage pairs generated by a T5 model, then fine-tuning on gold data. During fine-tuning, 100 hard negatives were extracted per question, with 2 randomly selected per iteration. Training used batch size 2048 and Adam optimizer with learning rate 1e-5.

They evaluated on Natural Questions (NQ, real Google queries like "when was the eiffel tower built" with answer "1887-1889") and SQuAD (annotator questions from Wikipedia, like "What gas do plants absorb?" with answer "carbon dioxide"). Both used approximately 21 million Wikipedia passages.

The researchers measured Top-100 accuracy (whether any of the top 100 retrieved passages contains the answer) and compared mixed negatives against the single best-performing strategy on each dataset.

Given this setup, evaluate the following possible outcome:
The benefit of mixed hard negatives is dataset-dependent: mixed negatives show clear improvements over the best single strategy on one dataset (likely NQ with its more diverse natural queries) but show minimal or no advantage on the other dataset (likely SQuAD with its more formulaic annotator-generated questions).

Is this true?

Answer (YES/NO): YES